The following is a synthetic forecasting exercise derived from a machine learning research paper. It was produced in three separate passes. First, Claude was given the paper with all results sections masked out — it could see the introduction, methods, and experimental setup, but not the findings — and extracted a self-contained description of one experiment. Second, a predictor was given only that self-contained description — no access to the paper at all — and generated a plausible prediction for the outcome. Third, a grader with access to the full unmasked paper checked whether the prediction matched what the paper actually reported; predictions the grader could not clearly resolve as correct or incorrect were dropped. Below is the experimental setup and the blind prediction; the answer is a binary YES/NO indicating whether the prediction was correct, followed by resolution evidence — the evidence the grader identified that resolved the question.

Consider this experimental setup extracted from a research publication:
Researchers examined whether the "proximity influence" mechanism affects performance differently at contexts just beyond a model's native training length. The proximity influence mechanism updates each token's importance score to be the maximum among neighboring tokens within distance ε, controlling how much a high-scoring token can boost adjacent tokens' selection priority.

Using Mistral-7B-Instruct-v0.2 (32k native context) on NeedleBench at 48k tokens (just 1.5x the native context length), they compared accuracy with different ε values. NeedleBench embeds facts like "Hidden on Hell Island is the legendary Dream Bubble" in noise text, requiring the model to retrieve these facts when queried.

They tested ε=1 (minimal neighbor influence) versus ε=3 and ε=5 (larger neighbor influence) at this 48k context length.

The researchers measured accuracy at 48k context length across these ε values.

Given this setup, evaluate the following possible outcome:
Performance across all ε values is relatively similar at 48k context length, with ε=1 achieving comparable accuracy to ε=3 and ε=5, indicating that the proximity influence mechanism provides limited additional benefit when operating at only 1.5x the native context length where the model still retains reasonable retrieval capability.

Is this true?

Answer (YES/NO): NO